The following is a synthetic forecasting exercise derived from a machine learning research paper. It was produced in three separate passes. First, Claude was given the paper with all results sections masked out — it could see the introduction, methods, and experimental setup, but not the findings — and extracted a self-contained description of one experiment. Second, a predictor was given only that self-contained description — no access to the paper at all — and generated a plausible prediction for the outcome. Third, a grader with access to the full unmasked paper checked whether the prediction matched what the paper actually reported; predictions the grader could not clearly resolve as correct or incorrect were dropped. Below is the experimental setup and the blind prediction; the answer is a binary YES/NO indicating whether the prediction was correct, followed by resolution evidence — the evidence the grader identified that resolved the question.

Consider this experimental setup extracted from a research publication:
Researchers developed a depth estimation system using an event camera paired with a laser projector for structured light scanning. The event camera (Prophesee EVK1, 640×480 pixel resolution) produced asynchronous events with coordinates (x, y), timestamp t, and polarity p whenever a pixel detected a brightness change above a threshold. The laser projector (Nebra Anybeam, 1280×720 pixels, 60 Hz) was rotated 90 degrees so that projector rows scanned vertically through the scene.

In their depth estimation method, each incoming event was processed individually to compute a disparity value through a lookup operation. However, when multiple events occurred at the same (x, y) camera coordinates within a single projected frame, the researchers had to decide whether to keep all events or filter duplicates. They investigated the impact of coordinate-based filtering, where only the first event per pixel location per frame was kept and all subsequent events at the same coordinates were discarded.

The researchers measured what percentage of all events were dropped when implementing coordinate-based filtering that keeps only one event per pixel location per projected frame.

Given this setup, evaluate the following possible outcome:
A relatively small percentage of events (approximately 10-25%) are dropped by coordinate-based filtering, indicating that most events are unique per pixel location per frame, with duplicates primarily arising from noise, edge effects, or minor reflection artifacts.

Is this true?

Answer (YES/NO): NO